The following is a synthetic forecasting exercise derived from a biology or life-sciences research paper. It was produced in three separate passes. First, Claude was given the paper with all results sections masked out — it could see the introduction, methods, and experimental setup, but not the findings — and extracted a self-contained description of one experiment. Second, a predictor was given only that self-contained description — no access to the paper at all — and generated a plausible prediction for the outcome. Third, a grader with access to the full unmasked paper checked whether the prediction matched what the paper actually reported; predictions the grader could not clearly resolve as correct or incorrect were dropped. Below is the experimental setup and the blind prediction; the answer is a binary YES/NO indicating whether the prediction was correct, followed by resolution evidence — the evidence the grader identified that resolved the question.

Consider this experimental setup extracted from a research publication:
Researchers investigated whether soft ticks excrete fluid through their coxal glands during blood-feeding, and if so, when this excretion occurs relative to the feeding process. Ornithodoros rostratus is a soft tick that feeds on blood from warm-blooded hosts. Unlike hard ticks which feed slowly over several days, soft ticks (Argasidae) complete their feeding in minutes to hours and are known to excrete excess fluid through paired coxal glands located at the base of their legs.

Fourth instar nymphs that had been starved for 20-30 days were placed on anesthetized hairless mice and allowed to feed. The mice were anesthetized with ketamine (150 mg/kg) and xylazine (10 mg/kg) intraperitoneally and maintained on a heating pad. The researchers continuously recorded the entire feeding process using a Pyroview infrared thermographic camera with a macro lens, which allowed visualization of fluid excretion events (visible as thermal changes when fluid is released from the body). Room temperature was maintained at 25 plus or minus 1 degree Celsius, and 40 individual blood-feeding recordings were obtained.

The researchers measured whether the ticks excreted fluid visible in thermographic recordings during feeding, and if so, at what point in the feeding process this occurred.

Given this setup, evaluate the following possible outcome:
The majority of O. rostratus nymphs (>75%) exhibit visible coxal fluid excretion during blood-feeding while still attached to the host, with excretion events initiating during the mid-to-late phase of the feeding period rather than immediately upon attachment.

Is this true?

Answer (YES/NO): YES